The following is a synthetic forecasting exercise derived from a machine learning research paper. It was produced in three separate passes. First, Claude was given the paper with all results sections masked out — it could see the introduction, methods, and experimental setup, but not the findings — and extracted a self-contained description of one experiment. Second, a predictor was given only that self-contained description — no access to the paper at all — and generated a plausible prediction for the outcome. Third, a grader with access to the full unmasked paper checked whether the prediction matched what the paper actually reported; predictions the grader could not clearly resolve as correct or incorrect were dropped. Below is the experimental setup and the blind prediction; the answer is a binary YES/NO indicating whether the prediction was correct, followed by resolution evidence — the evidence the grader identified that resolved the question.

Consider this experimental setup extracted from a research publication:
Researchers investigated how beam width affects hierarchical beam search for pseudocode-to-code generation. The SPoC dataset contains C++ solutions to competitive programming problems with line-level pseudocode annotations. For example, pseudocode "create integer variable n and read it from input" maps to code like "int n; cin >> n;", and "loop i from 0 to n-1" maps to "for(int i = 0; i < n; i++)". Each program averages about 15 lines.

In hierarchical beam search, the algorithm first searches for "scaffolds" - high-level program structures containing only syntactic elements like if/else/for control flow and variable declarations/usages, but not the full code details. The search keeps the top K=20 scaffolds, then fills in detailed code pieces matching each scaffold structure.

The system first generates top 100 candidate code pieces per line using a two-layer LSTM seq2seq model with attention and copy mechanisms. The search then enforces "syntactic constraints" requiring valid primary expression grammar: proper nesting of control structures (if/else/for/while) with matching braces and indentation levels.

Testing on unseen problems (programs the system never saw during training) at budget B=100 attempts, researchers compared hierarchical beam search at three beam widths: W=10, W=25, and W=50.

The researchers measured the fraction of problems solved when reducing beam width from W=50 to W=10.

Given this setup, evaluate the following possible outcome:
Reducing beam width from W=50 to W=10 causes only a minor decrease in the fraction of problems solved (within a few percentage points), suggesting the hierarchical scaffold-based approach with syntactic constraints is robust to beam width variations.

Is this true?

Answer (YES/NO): YES